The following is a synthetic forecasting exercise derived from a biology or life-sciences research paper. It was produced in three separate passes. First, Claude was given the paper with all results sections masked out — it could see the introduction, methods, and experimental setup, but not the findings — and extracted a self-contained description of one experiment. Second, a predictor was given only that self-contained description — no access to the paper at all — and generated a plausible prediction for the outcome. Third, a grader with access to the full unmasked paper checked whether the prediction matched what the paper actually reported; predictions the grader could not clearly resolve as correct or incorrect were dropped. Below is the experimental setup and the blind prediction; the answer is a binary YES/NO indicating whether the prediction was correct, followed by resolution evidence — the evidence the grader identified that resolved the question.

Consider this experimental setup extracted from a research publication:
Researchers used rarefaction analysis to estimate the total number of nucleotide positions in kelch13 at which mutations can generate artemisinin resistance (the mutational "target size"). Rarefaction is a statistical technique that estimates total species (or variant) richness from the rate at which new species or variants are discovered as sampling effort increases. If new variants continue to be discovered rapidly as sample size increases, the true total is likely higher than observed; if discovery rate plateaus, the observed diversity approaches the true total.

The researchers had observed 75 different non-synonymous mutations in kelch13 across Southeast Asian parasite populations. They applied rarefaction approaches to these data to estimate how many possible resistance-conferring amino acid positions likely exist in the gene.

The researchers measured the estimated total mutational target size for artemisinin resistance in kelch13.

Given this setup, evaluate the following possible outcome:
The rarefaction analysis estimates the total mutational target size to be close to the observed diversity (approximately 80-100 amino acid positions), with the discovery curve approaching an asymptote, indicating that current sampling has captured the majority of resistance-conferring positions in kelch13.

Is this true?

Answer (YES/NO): NO